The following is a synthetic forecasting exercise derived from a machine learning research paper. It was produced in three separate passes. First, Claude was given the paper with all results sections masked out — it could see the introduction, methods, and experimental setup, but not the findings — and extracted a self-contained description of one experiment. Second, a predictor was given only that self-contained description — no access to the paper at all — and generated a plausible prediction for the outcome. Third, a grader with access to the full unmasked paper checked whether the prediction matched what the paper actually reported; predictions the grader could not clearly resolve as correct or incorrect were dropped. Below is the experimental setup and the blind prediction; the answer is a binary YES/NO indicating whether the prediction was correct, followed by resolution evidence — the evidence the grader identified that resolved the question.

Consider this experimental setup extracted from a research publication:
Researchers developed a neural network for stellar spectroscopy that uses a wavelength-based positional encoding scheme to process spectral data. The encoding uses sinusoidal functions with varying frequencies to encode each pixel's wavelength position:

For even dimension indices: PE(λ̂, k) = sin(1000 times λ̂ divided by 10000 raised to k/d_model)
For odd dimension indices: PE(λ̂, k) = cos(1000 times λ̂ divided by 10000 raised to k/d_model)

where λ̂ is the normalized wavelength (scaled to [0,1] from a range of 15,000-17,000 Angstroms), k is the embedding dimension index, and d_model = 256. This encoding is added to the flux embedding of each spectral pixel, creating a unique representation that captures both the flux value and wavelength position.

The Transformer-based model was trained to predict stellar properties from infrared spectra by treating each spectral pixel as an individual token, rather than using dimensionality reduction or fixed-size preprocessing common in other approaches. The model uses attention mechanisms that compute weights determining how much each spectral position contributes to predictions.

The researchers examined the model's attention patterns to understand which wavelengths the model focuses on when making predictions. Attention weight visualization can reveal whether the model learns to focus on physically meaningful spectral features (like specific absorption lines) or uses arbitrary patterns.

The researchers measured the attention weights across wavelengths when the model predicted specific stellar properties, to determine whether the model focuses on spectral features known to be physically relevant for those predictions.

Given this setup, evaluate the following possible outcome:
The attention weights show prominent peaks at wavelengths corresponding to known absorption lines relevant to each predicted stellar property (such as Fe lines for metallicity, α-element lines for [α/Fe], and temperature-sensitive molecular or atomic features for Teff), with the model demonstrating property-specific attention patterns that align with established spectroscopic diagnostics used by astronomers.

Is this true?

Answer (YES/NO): YES